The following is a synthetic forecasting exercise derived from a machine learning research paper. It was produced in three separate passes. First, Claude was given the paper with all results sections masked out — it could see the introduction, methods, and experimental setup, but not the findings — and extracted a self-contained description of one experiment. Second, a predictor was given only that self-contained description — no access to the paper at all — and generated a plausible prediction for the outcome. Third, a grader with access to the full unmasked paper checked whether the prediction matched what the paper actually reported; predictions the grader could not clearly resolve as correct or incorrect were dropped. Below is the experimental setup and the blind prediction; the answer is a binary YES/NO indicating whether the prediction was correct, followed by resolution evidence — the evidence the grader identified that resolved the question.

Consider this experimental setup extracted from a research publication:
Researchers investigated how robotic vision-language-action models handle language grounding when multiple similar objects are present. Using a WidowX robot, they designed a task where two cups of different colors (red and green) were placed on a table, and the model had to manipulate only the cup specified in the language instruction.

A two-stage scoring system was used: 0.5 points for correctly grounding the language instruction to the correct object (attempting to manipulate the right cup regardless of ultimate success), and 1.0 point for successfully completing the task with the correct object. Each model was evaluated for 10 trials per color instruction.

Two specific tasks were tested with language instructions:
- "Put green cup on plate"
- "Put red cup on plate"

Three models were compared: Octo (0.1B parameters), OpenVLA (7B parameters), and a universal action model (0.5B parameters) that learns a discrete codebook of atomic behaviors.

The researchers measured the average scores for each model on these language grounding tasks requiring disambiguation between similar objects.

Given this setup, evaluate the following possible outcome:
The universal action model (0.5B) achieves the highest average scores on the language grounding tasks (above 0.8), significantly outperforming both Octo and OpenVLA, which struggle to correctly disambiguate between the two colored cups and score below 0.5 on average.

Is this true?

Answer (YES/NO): NO